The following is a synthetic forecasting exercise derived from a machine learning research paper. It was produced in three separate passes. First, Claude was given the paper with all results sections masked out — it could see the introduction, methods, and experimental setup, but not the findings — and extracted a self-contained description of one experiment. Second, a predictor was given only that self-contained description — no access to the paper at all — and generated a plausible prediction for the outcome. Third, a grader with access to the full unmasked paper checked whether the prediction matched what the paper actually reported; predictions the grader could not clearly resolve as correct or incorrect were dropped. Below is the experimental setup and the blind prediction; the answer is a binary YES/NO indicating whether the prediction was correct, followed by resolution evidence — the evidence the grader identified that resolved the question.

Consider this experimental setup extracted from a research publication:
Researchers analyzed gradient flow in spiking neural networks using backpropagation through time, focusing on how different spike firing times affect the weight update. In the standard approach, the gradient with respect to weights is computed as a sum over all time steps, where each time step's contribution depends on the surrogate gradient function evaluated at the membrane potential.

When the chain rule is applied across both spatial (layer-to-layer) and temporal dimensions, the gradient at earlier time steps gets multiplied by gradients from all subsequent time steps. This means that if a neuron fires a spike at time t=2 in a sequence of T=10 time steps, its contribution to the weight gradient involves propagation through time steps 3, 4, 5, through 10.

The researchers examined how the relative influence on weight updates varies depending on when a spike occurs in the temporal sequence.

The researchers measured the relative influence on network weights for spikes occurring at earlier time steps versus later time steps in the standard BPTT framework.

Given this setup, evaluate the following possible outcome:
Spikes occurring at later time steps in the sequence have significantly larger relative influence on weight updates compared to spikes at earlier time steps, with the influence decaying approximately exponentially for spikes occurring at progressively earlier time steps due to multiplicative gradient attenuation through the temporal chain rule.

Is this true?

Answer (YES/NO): NO